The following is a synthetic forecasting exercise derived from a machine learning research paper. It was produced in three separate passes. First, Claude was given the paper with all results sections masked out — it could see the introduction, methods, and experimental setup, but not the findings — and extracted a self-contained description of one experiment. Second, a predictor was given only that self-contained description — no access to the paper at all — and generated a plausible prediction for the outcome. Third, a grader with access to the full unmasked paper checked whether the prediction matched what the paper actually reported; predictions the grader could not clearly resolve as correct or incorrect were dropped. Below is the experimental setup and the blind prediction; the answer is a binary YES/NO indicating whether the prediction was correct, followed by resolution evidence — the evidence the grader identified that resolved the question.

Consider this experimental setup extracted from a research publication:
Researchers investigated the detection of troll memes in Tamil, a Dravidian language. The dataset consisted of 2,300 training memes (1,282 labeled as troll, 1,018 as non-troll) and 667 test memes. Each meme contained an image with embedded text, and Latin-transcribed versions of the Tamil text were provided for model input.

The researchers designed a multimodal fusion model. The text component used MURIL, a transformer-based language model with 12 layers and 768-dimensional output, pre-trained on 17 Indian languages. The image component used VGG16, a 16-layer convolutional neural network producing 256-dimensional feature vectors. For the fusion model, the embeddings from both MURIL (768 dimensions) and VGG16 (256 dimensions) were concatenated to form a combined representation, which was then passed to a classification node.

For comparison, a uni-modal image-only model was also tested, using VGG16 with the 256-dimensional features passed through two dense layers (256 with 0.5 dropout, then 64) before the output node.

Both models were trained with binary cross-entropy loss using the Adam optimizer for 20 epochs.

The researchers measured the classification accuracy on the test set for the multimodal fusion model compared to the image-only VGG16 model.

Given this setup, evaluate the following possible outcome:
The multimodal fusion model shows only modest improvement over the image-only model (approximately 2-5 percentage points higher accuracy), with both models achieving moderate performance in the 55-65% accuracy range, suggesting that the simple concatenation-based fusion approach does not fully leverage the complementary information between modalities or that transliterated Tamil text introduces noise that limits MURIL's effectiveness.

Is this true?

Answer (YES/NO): NO